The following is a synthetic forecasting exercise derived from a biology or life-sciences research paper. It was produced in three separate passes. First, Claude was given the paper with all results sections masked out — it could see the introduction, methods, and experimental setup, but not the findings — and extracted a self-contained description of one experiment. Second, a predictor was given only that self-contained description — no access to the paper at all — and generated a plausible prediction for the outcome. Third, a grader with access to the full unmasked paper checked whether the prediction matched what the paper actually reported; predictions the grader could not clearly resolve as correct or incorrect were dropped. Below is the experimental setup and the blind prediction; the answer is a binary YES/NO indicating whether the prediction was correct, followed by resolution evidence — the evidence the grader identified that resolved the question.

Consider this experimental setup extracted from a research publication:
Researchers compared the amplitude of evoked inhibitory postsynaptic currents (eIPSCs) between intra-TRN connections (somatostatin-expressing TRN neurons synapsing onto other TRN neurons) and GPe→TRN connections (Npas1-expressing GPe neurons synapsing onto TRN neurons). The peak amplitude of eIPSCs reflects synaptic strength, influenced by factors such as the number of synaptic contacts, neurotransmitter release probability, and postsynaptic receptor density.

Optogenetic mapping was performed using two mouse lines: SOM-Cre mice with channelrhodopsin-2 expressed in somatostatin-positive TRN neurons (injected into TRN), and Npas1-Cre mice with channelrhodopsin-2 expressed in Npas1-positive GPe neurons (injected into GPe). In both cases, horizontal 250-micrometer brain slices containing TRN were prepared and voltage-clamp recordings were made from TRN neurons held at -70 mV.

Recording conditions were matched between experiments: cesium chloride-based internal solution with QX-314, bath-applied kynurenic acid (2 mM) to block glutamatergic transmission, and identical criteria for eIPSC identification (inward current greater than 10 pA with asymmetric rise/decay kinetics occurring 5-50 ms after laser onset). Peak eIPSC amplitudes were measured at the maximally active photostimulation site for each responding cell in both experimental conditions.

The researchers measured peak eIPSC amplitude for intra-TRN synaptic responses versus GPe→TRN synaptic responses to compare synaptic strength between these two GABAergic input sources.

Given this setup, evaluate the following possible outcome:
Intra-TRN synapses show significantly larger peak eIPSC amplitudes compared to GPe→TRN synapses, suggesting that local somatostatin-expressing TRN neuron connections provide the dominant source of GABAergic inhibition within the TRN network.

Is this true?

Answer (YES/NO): NO